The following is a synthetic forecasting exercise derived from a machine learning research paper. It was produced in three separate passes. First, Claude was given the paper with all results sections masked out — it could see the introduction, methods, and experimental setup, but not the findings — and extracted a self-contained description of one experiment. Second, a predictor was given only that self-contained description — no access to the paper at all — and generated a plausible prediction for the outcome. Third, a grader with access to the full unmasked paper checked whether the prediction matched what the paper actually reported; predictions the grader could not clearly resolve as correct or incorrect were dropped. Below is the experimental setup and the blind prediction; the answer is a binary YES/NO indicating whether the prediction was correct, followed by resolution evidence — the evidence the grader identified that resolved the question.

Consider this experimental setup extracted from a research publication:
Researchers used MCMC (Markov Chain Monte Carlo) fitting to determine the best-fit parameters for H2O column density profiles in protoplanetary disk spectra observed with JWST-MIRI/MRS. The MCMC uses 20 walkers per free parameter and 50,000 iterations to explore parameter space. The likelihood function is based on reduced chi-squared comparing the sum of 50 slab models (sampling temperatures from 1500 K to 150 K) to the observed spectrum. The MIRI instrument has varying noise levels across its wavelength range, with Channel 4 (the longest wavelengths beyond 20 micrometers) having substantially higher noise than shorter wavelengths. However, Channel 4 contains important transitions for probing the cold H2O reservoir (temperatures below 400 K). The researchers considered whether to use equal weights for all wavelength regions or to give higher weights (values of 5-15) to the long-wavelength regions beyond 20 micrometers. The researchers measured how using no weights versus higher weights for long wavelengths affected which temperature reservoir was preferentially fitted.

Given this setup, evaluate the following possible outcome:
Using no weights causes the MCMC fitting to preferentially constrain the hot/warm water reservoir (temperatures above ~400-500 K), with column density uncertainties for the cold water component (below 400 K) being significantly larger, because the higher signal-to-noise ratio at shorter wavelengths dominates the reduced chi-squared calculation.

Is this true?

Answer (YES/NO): YES